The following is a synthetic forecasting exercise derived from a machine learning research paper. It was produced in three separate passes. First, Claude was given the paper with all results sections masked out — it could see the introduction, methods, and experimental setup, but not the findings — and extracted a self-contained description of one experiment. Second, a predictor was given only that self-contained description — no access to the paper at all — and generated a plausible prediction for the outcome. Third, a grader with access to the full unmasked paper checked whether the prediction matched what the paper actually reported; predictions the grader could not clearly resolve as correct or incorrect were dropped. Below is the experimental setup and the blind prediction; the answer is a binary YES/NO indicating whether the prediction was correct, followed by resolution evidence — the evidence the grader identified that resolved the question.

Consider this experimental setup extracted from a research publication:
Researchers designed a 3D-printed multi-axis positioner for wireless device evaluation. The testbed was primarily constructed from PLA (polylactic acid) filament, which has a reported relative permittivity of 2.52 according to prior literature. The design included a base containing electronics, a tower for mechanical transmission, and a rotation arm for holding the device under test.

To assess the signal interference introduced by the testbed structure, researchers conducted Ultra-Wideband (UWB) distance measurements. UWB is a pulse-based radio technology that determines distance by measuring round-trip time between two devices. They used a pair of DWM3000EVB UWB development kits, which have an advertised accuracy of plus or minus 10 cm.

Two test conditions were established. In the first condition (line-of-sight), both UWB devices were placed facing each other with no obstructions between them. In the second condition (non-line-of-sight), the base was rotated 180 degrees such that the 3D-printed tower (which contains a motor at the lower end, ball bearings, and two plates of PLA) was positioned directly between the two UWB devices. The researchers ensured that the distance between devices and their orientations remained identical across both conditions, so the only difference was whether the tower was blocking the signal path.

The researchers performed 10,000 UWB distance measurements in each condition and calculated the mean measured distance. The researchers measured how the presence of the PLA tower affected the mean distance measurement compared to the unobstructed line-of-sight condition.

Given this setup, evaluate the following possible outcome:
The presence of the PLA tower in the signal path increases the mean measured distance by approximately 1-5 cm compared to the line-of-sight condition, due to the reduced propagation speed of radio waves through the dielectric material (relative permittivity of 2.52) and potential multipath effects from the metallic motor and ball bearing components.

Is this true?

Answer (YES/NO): YES